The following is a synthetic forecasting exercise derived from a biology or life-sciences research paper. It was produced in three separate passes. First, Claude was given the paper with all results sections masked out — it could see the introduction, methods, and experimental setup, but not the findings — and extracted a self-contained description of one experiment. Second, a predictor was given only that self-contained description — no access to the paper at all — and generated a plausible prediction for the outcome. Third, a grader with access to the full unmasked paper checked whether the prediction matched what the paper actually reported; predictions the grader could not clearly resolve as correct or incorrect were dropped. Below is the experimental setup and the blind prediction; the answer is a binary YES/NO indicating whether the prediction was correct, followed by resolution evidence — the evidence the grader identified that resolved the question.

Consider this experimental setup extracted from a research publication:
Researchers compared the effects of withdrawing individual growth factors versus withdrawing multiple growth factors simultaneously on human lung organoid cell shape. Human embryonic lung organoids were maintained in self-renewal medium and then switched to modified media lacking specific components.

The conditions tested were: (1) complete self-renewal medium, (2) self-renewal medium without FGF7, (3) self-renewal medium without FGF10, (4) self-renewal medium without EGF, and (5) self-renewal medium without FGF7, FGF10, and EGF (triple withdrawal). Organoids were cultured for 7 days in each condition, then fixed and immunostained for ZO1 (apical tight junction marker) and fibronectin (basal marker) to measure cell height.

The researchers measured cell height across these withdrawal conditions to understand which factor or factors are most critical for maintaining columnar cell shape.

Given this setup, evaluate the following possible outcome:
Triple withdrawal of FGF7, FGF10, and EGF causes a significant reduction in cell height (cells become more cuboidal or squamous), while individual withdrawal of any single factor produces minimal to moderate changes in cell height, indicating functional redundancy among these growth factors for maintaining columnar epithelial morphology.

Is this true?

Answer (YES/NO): NO